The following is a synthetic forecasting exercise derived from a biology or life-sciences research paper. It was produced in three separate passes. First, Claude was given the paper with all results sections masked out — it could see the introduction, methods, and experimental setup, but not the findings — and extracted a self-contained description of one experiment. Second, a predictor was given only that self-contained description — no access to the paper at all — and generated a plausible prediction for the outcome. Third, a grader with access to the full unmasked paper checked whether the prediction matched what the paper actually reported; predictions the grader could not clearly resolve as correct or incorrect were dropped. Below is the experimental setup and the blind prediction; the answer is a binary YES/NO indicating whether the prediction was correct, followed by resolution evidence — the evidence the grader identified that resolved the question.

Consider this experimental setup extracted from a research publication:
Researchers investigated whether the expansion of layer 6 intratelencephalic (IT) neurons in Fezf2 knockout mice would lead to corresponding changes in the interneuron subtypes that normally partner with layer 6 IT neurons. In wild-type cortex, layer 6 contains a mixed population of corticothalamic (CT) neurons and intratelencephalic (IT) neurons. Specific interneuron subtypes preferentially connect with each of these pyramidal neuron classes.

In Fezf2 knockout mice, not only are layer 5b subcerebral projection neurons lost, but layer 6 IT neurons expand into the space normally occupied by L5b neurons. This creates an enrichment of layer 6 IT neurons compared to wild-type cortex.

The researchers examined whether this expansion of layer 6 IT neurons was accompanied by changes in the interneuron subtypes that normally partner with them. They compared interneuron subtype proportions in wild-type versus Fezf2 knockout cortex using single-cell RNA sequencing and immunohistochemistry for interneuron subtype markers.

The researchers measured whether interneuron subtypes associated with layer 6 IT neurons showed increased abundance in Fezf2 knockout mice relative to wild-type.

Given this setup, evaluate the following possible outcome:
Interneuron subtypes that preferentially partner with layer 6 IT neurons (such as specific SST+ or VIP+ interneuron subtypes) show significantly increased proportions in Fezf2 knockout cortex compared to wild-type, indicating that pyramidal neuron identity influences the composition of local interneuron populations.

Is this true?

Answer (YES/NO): YES